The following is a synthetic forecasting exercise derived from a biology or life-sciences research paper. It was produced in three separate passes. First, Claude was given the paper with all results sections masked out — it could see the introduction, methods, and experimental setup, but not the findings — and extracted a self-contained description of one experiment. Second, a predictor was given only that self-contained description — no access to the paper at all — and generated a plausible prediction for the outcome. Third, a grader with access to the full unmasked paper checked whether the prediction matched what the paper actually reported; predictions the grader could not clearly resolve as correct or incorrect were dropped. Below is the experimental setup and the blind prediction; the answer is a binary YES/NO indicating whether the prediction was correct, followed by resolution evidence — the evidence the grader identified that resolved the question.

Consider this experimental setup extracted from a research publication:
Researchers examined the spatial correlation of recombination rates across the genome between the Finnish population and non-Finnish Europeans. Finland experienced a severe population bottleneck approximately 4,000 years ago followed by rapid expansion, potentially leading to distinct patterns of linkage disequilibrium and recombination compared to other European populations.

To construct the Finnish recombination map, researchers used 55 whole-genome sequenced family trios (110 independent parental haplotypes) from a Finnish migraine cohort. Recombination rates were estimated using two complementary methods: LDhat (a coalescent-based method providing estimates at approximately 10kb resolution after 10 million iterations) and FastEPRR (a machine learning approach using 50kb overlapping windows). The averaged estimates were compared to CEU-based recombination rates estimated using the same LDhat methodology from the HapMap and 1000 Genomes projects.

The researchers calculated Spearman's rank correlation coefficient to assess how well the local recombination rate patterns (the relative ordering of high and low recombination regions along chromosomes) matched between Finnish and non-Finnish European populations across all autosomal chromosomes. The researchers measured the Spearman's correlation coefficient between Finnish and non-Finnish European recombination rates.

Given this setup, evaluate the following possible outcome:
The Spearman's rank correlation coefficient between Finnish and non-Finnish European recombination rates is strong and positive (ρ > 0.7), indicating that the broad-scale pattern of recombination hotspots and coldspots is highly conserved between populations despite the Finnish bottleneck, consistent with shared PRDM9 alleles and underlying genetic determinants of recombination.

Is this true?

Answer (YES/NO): NO